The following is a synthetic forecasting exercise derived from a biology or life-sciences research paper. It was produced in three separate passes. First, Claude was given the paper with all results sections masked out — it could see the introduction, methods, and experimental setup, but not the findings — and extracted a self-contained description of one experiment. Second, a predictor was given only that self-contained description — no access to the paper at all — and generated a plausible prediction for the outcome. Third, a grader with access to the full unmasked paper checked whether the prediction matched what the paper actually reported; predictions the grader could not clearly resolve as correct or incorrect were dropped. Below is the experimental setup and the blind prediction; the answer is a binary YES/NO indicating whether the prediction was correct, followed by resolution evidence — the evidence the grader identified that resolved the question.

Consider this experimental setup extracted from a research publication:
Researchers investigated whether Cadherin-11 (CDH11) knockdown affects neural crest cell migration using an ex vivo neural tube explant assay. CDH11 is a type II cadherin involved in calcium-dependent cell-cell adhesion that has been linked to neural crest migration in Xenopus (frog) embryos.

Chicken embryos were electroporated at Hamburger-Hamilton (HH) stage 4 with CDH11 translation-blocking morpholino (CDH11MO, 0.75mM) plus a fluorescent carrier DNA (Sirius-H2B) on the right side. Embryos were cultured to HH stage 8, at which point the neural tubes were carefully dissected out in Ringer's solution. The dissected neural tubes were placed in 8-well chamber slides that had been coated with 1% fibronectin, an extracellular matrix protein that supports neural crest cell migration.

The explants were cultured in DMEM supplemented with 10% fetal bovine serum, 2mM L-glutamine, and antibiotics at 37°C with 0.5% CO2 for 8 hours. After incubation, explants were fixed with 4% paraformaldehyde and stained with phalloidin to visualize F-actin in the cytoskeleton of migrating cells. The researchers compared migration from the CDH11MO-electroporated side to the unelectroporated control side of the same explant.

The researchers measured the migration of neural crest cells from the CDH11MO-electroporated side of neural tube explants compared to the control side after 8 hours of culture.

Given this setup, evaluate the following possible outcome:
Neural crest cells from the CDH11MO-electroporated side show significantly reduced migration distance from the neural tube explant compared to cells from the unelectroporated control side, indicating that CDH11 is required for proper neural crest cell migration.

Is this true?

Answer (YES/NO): YES